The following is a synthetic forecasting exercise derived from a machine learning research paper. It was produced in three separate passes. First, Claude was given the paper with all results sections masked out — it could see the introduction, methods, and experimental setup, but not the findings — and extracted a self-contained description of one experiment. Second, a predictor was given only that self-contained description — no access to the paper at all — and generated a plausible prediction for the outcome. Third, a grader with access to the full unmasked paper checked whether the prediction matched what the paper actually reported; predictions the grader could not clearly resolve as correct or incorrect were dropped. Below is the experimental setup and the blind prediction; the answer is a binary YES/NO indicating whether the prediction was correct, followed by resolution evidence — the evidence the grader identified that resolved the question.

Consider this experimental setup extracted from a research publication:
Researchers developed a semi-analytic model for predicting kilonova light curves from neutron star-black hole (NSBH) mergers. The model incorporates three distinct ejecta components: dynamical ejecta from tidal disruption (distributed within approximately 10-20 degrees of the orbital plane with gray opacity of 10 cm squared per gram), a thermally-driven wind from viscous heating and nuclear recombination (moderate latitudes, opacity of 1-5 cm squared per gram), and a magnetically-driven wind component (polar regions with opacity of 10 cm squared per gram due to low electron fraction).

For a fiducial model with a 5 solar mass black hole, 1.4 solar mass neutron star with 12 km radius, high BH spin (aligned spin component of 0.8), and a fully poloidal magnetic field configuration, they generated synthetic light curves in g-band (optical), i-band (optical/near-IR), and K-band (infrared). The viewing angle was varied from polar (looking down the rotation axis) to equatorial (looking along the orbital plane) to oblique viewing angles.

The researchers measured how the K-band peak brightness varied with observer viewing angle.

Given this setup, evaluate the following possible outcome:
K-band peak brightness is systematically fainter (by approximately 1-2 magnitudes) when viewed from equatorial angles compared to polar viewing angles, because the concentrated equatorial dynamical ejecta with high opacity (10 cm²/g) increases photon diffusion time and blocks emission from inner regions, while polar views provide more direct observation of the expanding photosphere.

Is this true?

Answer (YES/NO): NO